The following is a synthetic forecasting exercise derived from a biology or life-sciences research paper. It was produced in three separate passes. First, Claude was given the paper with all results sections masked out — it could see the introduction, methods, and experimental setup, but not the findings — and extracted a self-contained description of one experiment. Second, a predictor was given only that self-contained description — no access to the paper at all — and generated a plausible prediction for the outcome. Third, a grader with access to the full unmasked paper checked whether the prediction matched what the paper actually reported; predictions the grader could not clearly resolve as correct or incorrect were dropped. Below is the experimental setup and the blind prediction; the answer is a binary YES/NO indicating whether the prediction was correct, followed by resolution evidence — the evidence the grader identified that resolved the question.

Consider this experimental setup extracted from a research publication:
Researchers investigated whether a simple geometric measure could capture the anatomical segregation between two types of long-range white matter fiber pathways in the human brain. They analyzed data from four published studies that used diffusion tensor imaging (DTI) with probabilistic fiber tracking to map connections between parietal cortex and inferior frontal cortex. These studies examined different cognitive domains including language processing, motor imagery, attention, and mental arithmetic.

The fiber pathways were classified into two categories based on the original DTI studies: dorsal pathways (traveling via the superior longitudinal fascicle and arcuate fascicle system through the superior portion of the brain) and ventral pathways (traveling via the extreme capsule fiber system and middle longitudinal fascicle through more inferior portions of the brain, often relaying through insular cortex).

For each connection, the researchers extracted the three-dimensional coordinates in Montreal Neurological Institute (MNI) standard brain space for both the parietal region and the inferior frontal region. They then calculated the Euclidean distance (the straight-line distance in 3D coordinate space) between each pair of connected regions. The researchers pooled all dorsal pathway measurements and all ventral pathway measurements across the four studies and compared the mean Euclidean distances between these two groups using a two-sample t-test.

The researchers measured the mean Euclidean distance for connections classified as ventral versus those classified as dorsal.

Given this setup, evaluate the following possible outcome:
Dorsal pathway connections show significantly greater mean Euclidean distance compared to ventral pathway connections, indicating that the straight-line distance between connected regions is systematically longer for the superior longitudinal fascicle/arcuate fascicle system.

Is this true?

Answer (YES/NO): NO